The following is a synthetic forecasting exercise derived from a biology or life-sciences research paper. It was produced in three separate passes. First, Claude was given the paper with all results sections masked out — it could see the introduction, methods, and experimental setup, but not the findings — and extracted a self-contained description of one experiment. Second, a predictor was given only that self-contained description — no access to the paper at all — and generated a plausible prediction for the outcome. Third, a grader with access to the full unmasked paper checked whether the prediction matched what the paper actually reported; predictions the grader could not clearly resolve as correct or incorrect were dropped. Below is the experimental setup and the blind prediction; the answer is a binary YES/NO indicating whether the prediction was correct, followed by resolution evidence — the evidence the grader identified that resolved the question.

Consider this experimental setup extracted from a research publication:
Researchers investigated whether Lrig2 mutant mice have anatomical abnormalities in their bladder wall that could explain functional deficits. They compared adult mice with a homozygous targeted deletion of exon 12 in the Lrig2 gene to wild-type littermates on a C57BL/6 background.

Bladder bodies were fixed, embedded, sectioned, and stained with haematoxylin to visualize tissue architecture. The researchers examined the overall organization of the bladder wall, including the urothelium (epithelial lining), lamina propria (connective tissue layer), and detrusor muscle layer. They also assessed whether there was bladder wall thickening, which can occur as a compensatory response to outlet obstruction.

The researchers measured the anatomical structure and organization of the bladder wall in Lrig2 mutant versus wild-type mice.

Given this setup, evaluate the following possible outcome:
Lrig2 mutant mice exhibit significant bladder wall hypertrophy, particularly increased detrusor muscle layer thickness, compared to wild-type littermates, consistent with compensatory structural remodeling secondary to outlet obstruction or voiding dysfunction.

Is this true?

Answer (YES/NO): NO